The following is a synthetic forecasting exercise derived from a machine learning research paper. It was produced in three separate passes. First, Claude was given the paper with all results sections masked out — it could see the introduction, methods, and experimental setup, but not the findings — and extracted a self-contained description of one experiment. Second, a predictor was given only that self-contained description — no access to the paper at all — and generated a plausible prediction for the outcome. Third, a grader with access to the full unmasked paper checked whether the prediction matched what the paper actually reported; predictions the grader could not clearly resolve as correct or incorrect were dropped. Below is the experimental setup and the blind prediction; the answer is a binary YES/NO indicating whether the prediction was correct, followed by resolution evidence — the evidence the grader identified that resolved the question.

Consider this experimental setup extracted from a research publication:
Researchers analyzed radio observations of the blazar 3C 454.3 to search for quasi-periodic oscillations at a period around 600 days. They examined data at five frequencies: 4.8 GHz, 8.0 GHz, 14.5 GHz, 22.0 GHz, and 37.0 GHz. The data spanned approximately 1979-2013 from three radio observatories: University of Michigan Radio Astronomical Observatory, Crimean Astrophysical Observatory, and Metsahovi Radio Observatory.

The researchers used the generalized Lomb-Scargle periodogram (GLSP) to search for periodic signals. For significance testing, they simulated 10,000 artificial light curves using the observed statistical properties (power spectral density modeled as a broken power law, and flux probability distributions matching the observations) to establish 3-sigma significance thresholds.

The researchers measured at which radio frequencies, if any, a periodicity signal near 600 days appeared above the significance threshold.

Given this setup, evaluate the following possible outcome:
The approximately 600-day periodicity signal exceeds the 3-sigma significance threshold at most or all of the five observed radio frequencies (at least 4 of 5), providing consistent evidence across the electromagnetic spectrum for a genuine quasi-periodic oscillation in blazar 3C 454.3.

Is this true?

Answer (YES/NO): NO